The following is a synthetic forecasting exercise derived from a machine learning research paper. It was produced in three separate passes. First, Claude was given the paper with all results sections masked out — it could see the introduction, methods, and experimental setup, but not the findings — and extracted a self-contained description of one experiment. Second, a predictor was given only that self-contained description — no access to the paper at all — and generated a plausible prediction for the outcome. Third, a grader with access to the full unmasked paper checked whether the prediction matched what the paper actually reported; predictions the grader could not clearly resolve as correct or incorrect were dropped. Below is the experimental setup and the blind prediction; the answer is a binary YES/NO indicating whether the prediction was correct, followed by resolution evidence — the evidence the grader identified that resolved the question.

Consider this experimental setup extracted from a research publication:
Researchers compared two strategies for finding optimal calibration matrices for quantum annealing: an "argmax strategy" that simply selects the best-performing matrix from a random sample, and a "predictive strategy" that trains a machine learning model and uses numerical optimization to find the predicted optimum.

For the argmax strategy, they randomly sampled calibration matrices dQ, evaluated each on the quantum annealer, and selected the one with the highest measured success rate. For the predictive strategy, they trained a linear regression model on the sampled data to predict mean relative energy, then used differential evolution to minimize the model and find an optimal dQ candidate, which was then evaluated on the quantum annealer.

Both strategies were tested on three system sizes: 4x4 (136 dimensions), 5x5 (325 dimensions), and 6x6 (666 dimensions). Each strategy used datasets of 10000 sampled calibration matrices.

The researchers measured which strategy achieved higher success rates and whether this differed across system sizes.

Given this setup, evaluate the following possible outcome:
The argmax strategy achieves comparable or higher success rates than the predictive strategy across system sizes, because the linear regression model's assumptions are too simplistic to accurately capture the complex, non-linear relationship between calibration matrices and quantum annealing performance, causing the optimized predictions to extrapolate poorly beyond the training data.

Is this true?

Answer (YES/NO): NO